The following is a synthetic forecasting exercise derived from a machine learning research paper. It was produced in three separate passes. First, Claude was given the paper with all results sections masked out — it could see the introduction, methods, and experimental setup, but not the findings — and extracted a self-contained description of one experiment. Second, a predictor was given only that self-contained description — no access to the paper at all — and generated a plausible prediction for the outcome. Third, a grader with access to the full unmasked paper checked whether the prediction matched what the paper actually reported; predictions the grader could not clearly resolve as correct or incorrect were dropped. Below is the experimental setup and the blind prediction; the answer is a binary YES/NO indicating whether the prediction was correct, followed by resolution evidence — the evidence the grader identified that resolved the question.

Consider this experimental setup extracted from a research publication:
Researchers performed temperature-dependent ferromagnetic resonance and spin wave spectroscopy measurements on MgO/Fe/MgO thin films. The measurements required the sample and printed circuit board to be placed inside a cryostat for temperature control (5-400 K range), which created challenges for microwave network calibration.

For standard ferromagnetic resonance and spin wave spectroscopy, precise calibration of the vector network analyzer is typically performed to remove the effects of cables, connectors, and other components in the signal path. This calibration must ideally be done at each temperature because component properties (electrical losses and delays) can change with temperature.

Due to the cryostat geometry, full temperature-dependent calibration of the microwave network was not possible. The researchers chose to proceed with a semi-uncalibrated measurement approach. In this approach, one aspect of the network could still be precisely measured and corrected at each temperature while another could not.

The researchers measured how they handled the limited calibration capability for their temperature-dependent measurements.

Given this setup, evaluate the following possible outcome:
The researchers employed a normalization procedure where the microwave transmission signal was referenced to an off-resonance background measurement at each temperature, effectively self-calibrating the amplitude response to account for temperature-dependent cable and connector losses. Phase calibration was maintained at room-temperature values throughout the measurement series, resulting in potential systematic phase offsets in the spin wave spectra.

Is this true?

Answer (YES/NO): NO